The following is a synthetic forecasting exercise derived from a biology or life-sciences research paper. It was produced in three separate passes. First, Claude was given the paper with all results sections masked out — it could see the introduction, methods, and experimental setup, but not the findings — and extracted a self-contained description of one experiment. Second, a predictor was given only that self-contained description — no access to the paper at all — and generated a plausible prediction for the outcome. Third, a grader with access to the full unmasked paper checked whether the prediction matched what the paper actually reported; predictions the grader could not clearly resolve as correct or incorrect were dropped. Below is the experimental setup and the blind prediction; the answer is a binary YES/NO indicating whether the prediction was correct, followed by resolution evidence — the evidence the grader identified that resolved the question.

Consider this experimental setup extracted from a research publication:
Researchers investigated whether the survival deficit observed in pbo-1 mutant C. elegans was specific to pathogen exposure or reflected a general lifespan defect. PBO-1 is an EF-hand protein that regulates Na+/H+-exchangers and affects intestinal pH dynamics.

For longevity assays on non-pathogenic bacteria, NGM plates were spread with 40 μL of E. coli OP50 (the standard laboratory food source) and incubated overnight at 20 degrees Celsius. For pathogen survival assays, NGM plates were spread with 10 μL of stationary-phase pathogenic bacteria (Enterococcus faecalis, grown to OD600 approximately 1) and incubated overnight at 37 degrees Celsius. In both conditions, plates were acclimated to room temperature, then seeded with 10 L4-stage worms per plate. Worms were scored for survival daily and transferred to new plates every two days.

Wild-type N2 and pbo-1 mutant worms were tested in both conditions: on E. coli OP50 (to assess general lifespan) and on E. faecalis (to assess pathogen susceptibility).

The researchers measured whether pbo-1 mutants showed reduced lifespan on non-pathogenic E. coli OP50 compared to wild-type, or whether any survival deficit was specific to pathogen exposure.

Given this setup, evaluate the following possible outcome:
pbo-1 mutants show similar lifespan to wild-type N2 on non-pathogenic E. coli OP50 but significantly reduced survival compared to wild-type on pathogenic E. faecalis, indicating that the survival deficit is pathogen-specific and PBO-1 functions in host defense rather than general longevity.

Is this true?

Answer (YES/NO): YES